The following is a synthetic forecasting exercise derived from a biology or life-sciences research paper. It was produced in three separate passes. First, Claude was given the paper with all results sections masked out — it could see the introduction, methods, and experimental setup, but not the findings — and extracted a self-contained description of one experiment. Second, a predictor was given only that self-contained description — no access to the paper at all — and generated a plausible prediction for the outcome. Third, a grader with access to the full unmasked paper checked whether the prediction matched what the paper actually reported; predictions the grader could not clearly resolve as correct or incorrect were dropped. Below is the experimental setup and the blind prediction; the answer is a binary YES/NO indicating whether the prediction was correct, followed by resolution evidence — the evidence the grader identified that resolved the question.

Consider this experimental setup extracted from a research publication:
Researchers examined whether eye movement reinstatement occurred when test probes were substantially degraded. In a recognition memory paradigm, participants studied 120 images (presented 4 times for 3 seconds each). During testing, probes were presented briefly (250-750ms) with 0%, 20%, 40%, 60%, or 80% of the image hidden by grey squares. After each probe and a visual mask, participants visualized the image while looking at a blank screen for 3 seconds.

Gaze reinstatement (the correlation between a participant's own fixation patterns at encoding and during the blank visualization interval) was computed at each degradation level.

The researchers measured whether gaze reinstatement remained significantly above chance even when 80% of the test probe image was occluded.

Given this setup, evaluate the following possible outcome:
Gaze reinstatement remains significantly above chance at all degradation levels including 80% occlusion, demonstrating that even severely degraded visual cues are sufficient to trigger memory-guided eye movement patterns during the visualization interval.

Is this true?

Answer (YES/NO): YES